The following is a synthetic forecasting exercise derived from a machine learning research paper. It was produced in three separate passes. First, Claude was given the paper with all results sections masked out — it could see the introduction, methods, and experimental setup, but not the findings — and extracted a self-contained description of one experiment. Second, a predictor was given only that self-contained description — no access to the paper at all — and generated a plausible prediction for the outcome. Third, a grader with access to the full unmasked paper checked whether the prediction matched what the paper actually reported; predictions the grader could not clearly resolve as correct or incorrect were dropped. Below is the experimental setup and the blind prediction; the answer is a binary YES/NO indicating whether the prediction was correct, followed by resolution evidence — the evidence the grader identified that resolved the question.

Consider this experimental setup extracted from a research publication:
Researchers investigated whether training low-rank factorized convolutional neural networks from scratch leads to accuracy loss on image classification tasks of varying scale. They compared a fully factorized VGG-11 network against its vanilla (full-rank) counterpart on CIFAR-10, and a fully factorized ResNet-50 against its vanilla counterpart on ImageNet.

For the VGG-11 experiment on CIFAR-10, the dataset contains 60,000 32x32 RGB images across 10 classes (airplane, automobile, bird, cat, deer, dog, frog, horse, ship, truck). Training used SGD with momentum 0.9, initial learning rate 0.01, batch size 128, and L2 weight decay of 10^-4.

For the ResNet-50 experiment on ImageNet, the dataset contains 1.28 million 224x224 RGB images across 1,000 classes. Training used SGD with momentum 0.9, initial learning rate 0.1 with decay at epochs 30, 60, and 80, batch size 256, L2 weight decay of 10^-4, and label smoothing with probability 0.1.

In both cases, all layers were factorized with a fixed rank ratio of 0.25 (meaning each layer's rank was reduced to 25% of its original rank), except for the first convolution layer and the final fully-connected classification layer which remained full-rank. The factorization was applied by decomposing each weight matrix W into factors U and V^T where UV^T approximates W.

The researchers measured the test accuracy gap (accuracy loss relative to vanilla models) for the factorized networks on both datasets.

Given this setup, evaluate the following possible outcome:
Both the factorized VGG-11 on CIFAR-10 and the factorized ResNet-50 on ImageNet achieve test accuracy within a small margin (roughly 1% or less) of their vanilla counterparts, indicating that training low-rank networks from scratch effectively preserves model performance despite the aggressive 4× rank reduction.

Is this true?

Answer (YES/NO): NO